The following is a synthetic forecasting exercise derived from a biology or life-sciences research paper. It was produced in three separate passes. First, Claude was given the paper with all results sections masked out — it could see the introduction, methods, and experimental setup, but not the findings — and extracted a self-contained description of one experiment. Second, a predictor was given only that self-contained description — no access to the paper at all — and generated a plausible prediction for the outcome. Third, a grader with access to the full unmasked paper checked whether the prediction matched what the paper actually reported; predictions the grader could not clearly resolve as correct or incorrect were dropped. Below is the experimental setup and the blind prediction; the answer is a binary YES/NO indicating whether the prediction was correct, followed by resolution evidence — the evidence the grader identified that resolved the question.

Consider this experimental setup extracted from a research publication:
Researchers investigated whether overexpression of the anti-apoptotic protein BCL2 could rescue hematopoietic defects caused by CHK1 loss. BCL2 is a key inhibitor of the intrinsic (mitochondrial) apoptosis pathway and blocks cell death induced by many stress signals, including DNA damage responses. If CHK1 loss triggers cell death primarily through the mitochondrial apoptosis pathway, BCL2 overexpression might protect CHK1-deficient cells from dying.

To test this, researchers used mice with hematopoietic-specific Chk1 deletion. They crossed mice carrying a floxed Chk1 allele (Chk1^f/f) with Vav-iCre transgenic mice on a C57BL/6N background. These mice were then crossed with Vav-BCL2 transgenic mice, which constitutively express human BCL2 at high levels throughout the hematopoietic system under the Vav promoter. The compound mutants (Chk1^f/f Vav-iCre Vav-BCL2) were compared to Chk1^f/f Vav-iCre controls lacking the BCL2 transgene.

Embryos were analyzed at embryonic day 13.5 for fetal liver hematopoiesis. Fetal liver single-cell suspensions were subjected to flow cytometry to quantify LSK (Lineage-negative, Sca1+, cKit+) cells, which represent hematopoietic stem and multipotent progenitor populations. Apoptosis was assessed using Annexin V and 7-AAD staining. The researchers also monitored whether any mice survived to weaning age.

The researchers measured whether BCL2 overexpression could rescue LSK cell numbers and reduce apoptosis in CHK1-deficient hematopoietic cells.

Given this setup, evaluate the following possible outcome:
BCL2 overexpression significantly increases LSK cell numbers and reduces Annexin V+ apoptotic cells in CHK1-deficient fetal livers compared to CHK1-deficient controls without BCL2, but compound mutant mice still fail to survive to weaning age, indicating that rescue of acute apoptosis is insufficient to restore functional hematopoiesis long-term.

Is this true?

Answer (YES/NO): NO